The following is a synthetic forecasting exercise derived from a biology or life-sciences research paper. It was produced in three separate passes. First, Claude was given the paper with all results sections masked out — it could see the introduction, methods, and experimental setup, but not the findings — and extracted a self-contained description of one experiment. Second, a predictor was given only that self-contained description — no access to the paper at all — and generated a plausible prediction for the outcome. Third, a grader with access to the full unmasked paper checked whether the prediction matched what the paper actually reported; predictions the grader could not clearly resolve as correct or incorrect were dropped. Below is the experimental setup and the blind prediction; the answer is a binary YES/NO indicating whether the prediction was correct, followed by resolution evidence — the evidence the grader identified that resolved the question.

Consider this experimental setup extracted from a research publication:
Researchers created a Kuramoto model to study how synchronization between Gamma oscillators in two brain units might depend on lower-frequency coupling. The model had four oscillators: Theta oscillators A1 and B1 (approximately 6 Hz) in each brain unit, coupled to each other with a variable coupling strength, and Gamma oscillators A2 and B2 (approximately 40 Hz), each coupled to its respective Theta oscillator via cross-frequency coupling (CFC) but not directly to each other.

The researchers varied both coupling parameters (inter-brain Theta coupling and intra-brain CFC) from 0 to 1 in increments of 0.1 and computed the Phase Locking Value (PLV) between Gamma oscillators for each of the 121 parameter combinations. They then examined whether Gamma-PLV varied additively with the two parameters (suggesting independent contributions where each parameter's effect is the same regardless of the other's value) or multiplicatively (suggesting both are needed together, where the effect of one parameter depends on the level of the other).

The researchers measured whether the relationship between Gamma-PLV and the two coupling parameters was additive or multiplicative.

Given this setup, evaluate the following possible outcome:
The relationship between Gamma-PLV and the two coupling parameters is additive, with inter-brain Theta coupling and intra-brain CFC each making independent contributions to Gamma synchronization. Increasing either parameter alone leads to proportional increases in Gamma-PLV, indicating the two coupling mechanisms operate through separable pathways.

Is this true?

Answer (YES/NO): NO